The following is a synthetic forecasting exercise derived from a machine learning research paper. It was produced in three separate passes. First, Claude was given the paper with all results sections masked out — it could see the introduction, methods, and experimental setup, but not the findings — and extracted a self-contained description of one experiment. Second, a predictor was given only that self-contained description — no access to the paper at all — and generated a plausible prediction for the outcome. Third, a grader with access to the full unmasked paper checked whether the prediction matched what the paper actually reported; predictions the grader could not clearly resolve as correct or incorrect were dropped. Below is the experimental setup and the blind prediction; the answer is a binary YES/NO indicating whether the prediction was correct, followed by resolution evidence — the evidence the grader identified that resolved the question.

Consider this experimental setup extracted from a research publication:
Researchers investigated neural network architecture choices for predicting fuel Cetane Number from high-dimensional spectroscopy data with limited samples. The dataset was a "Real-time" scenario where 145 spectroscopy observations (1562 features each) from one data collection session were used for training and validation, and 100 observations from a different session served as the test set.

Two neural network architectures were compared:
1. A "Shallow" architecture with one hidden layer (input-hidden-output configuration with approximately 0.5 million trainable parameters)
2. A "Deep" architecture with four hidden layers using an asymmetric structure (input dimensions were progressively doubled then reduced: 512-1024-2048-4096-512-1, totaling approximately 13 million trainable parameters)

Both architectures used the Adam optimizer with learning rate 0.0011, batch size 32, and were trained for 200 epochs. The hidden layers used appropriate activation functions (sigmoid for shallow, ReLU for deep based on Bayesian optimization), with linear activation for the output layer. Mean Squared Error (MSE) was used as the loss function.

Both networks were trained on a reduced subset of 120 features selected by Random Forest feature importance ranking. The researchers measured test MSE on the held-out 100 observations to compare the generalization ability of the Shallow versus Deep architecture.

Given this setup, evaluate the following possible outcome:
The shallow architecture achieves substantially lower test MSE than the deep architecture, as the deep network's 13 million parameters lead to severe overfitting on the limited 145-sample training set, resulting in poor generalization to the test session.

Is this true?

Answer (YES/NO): YES